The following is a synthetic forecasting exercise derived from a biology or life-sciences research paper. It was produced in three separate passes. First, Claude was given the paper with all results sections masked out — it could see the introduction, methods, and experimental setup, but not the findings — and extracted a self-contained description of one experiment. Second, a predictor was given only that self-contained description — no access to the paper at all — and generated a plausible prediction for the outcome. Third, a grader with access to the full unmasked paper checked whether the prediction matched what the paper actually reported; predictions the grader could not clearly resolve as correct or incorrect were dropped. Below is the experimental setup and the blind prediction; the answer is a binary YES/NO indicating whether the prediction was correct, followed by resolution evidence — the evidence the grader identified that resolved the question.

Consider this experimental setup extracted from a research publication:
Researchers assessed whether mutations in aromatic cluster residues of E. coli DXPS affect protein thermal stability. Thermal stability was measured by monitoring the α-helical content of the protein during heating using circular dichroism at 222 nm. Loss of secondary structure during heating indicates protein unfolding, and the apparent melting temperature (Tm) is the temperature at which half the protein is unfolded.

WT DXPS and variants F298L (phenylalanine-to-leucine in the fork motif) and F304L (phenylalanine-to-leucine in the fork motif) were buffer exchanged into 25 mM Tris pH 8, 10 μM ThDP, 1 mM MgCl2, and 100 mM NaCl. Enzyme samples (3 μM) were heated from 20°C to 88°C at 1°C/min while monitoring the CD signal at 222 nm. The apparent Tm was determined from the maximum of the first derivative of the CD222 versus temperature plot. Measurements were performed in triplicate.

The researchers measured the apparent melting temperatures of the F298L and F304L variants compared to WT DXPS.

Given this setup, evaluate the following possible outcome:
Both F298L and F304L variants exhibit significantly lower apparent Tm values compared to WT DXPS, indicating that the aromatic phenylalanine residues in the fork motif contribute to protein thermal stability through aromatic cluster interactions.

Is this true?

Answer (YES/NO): NO